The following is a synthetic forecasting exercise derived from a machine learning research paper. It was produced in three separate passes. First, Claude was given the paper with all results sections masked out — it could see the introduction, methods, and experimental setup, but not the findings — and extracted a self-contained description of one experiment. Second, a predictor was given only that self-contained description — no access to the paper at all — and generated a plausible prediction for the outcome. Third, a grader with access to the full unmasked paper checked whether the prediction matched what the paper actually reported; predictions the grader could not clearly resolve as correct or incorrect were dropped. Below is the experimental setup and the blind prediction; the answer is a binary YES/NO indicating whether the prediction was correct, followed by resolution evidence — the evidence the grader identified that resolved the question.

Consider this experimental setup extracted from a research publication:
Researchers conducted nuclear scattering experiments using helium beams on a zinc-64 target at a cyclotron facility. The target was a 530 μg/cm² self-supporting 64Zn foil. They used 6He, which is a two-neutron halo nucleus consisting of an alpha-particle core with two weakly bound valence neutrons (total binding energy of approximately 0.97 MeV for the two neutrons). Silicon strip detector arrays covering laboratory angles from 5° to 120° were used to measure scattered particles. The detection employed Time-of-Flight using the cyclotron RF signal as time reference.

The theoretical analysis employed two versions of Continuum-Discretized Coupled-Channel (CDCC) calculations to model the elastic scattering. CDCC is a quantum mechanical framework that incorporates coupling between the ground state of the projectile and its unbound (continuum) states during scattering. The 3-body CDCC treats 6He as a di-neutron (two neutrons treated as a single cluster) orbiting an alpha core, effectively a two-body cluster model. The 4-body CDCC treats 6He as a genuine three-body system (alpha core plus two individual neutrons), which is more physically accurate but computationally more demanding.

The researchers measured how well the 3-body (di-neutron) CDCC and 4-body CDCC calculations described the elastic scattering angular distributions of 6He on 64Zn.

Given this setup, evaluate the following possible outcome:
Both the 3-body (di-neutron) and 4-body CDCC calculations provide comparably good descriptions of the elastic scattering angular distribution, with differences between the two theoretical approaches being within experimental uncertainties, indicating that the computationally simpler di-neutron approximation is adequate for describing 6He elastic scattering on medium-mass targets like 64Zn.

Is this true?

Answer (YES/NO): YES